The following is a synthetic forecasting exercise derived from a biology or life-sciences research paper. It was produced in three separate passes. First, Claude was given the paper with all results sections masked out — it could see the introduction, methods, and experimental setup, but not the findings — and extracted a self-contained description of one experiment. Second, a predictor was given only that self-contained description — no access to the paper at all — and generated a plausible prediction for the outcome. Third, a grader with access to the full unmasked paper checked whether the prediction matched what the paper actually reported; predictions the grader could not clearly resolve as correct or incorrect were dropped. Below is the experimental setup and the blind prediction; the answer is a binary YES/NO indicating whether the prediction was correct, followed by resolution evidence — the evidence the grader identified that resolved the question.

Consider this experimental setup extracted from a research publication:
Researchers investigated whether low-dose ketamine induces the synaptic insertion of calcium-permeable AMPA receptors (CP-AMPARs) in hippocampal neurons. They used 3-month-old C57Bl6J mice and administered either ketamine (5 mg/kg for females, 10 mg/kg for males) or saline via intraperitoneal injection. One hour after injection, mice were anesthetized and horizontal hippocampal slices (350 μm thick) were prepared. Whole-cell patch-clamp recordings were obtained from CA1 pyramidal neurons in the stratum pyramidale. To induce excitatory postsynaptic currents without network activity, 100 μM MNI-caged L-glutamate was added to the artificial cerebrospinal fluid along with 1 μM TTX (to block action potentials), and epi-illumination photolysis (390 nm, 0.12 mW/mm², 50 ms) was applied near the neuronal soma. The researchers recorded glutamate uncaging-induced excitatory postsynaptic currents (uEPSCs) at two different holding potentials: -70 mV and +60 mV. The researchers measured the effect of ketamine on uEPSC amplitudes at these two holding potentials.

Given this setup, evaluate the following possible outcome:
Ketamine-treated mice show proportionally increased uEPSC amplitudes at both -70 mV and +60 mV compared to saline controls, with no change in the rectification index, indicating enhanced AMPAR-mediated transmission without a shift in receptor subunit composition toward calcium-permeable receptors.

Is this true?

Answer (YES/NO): NO